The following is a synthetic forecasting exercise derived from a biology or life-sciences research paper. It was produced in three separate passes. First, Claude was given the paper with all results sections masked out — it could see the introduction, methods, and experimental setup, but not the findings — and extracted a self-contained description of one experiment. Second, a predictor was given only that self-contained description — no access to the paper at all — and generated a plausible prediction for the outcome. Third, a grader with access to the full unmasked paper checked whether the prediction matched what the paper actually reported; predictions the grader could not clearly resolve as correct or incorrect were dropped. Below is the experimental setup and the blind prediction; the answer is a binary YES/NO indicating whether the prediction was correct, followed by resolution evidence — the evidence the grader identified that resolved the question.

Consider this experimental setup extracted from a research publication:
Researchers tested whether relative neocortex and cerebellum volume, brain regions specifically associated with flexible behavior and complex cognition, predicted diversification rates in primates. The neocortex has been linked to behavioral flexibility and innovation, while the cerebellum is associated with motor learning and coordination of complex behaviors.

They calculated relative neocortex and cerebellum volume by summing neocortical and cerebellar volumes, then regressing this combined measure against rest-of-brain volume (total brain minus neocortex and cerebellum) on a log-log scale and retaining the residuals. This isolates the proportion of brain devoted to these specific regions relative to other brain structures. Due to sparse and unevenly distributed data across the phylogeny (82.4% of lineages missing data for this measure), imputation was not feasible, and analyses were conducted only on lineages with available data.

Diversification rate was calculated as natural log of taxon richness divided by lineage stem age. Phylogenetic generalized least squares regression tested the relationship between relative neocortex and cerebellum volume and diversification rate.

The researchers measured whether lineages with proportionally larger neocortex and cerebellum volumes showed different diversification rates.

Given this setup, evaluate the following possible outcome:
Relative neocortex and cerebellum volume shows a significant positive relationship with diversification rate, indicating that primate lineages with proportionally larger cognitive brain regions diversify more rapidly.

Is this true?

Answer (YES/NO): NO